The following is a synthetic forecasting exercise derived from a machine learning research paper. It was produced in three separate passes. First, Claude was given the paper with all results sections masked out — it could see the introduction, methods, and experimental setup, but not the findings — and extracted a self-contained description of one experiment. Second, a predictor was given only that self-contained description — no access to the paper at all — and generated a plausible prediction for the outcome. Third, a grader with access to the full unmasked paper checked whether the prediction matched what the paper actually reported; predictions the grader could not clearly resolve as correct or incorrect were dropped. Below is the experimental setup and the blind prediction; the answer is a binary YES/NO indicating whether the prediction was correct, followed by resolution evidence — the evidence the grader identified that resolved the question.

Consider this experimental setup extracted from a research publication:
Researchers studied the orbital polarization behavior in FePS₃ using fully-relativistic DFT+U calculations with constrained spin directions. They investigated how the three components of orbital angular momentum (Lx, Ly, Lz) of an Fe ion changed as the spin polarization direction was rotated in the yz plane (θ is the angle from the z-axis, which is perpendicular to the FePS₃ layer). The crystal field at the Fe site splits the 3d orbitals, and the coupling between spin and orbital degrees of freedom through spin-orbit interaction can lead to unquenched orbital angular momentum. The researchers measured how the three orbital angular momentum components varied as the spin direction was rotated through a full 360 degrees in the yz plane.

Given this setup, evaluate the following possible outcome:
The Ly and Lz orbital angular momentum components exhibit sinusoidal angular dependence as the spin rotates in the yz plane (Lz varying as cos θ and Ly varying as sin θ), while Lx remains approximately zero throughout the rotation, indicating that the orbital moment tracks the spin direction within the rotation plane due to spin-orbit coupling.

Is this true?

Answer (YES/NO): NO